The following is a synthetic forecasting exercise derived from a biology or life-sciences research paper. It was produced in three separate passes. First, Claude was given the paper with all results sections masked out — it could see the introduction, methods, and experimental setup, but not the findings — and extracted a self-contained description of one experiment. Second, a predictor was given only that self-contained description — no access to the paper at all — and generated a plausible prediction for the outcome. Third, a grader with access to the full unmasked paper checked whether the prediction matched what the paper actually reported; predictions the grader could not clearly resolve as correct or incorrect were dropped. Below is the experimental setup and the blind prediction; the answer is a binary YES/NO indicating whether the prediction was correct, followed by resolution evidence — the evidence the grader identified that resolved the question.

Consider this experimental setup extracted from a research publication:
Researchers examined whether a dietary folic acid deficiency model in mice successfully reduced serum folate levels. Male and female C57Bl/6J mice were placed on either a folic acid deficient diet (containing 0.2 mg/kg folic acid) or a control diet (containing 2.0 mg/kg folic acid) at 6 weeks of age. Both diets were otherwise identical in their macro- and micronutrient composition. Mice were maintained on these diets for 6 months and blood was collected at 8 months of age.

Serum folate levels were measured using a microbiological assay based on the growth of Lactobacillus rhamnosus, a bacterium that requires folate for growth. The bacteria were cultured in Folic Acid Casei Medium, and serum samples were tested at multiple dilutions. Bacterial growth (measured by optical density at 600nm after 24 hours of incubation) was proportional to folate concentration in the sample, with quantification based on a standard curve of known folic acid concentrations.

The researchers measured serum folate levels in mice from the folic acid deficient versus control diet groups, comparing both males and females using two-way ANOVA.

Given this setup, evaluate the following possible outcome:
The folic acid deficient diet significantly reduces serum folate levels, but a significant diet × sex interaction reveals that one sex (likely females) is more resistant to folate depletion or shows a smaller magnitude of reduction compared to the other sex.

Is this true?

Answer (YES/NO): NO